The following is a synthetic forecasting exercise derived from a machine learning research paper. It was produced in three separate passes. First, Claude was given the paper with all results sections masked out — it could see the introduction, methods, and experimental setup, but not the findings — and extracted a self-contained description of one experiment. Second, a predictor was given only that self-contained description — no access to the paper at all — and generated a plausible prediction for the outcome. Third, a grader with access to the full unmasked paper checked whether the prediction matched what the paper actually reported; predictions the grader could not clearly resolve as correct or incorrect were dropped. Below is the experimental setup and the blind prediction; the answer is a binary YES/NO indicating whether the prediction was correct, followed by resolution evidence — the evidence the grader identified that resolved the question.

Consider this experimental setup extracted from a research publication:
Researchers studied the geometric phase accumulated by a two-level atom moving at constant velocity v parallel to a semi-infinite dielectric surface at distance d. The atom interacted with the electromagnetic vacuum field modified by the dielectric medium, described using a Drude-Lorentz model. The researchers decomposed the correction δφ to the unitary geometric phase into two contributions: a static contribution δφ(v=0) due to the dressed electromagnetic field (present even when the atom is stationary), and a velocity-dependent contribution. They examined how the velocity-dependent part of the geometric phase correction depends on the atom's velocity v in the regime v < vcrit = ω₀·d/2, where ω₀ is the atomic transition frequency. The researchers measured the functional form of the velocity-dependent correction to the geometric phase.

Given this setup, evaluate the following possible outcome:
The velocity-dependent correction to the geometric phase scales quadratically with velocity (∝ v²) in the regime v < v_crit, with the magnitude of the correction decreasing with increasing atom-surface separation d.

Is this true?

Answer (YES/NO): YES